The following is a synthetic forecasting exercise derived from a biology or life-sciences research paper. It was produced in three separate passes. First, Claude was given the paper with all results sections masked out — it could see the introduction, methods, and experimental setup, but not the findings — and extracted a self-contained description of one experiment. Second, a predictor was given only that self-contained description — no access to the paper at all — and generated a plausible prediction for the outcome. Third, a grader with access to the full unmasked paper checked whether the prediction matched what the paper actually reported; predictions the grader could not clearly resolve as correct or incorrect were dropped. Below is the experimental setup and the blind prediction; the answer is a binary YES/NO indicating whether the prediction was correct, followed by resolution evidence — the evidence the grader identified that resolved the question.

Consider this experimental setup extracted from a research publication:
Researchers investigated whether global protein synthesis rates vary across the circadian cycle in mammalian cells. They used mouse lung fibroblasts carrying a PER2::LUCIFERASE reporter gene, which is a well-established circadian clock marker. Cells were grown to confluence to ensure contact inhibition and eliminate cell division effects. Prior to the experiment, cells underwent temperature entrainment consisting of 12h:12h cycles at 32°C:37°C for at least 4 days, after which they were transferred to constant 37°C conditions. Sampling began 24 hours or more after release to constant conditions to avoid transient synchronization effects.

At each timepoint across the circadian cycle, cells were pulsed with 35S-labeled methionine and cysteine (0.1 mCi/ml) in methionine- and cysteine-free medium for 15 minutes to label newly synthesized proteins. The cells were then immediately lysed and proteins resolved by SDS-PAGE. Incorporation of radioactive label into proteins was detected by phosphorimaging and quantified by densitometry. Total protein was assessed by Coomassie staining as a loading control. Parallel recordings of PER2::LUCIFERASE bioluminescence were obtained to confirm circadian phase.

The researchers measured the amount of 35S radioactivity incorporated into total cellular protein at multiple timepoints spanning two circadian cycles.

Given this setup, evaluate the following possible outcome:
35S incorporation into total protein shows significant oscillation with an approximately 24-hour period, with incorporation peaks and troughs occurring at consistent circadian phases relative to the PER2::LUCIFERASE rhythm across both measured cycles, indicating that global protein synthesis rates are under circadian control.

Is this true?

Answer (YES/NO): NO